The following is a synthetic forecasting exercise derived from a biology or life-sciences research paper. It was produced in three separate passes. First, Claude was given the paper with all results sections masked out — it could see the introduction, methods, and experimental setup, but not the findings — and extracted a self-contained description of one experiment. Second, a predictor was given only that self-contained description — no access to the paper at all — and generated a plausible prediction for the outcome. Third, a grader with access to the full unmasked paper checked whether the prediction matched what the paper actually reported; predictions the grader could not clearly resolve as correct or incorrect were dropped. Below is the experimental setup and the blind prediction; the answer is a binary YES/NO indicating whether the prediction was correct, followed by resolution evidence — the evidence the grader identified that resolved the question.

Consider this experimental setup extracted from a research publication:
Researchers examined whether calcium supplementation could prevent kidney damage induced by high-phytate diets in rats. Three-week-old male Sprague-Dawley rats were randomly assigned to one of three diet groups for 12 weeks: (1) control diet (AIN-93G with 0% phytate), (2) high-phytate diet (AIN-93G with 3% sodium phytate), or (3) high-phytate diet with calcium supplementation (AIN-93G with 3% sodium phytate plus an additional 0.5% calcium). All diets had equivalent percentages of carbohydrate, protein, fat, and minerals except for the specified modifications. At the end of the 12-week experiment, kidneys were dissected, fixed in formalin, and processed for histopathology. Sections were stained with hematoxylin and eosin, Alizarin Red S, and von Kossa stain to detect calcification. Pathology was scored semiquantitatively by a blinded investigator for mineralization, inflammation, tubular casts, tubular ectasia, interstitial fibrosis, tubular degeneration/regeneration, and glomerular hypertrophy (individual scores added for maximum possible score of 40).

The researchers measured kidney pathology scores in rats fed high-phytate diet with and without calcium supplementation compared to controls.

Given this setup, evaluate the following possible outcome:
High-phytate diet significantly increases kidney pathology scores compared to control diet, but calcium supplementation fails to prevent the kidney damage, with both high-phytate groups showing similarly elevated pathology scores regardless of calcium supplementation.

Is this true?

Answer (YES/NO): NO